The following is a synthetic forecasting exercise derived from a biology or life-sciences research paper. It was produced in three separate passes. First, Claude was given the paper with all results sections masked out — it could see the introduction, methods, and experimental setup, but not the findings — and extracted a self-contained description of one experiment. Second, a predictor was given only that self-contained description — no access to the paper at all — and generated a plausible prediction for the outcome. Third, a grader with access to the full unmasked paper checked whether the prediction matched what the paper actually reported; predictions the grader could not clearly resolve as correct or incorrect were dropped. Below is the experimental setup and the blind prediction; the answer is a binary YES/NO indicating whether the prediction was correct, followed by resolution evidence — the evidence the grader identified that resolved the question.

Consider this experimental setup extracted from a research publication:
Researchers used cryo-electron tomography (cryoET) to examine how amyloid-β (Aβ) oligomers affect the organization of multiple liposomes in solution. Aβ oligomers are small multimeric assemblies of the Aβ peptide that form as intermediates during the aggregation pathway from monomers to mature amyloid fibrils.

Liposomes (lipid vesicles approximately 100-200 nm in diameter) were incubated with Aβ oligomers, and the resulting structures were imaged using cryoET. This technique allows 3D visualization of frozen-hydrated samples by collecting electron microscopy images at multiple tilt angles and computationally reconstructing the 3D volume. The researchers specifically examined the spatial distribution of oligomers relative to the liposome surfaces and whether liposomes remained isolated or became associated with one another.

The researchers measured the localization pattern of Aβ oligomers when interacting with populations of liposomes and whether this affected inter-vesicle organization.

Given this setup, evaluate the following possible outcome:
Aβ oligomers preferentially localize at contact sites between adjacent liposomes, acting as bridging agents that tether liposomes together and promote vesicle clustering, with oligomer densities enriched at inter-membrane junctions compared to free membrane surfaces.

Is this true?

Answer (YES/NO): YES